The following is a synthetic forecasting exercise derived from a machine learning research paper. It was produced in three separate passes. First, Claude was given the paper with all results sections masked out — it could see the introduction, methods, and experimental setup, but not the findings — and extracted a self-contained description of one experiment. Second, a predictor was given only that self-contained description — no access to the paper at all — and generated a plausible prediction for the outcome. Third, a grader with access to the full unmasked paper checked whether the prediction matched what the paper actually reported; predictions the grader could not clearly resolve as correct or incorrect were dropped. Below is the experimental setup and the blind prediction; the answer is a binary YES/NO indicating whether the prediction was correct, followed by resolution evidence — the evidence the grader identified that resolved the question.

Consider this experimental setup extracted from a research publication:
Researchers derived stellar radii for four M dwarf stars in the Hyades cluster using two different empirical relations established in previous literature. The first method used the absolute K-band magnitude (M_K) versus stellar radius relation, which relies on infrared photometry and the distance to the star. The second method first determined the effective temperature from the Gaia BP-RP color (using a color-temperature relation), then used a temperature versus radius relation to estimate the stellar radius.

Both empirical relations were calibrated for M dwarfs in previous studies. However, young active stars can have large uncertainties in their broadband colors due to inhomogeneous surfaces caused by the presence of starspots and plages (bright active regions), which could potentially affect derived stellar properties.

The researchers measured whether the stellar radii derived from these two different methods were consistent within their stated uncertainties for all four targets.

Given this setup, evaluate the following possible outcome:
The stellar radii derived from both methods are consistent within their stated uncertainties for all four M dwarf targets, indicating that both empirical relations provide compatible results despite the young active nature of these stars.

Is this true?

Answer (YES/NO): NO